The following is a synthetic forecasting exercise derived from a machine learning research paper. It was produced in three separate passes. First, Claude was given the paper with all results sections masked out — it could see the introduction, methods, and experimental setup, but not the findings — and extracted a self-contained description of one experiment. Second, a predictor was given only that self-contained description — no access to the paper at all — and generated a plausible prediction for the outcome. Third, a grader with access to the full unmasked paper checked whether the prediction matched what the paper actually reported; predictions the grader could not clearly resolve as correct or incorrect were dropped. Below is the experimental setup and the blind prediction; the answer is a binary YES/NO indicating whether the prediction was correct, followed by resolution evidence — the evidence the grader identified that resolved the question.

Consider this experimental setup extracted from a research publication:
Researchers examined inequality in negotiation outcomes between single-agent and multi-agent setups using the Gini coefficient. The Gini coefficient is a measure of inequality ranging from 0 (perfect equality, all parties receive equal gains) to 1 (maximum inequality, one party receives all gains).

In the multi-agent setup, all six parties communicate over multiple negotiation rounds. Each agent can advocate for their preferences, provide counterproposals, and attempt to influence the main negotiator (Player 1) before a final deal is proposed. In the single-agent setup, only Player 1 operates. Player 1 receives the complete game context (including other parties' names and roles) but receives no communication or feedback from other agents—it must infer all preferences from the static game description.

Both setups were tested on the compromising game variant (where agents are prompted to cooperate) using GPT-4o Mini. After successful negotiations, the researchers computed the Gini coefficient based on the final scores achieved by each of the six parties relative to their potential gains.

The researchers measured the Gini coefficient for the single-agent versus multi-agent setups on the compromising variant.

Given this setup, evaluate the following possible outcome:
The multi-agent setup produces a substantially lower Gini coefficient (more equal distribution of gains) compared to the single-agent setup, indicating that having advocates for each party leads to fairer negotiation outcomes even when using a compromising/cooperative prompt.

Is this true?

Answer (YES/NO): NO